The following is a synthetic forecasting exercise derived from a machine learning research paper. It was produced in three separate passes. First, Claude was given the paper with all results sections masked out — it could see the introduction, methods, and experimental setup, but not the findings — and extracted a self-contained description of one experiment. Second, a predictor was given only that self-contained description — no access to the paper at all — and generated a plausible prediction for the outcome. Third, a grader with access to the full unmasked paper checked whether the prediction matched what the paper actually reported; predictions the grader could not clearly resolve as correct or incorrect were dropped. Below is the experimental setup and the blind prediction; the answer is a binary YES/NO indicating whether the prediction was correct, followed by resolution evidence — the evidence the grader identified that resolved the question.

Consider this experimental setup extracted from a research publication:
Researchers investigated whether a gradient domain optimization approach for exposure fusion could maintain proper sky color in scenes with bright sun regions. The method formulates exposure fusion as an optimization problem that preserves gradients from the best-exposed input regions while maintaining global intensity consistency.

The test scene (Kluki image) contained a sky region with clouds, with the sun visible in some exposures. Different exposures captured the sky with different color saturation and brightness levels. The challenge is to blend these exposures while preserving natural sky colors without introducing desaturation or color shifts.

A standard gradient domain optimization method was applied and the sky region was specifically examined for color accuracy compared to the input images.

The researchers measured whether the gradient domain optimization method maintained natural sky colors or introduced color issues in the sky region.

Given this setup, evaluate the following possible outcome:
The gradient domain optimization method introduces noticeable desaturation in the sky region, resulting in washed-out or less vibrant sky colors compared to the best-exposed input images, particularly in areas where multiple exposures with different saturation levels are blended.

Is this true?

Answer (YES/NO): YES